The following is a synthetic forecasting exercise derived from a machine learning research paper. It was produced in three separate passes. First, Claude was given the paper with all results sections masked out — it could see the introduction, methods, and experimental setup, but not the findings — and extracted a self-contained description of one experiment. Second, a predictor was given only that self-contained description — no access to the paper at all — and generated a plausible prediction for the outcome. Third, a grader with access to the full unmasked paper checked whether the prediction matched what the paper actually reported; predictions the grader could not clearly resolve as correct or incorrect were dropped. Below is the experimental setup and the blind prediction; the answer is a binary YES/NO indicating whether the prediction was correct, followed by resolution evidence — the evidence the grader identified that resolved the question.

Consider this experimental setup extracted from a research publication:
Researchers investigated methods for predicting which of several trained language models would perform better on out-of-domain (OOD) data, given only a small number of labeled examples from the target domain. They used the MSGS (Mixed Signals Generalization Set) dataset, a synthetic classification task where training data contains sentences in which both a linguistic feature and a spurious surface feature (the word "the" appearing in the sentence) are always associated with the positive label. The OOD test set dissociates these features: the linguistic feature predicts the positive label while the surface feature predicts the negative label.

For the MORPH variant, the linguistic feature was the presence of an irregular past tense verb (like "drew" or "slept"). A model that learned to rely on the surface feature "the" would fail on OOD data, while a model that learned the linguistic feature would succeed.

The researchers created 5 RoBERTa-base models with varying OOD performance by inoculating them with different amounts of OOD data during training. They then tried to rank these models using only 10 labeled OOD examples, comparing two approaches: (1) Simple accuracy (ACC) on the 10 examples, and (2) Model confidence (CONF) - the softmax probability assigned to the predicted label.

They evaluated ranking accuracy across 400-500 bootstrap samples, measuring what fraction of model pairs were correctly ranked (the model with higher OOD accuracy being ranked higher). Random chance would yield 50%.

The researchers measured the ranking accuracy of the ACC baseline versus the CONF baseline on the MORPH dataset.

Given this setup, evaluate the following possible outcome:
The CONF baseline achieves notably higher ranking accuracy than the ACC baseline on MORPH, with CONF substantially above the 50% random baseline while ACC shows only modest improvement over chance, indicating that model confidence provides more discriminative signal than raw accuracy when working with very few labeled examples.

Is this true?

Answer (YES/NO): NO